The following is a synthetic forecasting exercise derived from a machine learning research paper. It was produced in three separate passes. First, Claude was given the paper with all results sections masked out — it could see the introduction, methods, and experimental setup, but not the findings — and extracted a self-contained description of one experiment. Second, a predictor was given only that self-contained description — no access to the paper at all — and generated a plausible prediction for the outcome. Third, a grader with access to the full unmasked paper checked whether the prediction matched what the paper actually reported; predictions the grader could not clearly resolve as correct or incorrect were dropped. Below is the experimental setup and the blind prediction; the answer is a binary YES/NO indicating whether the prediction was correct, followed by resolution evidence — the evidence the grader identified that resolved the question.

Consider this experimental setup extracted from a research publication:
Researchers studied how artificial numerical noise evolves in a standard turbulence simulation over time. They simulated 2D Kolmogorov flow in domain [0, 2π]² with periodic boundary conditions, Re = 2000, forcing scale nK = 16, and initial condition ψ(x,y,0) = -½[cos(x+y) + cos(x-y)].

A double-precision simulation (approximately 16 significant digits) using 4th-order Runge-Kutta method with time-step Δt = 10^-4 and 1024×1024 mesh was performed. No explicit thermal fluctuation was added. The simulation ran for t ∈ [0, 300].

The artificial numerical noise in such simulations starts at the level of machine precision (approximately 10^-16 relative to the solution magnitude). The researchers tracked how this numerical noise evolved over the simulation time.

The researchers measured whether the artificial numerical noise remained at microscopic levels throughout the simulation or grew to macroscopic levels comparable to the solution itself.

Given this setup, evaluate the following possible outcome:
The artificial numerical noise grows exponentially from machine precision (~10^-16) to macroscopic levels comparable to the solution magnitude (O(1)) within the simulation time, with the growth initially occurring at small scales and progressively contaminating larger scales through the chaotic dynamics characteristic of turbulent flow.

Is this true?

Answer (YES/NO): YES